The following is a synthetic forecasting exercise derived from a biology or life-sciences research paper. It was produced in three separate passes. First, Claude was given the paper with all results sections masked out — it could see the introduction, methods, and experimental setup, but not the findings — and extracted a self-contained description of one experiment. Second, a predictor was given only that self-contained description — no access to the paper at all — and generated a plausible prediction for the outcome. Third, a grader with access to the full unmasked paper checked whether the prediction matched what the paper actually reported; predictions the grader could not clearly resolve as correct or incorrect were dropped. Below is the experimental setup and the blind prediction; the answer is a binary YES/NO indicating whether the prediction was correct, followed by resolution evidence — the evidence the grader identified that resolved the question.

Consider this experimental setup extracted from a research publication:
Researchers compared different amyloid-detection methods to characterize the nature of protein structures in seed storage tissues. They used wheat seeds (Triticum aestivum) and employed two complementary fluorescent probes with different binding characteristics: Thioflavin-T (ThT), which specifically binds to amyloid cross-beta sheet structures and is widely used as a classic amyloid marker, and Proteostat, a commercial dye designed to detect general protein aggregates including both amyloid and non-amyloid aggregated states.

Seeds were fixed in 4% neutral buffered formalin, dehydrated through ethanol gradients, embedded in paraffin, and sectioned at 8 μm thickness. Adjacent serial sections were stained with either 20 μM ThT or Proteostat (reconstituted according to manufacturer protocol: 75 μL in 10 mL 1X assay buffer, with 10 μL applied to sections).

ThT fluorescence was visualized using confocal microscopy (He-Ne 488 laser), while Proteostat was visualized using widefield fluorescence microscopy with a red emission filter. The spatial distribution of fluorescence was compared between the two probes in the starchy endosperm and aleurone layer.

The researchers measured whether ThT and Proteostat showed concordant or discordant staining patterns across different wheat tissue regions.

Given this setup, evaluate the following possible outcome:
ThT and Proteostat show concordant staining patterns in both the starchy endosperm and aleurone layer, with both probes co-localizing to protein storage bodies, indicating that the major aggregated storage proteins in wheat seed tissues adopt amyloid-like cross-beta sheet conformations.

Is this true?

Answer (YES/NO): NO